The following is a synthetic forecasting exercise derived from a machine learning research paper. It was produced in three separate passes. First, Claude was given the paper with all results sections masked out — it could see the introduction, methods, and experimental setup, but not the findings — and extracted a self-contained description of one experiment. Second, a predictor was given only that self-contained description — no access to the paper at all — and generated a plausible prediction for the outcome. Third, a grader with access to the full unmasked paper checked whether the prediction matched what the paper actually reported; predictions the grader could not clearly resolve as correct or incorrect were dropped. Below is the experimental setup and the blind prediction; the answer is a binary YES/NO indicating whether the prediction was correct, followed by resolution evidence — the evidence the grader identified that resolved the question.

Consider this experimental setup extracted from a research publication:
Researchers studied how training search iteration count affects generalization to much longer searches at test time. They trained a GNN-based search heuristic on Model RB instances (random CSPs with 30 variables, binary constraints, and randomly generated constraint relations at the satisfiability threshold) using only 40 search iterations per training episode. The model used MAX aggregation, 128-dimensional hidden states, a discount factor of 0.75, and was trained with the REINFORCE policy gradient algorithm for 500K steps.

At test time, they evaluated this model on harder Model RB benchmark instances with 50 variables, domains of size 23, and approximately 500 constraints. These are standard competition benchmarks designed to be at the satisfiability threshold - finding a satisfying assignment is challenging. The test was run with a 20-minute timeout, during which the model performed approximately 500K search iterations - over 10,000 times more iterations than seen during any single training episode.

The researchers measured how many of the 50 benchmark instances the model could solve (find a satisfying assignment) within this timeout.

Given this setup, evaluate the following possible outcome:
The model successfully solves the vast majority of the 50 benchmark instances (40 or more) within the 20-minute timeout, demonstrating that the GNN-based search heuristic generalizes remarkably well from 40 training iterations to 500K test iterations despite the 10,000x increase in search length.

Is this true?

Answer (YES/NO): YES